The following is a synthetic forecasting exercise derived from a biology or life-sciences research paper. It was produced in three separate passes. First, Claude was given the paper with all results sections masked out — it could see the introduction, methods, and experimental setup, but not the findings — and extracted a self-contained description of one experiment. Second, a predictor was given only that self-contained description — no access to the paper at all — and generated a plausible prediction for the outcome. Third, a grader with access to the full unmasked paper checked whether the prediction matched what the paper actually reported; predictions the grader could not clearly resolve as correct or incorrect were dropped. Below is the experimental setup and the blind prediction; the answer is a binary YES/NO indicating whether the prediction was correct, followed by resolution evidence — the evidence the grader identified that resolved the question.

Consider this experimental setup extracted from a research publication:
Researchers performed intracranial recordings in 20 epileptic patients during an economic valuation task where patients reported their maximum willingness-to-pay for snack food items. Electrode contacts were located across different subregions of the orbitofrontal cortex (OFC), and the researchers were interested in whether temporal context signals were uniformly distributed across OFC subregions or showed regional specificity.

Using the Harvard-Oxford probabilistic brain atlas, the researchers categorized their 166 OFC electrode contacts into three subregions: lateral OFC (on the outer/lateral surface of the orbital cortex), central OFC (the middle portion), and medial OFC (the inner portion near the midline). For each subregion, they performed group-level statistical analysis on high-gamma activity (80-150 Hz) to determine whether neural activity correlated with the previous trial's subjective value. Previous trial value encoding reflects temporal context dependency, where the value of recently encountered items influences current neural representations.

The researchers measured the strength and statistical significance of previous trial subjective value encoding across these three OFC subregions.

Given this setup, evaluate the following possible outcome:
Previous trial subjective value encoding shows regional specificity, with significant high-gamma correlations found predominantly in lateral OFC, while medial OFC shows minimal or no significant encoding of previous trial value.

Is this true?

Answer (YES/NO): NO